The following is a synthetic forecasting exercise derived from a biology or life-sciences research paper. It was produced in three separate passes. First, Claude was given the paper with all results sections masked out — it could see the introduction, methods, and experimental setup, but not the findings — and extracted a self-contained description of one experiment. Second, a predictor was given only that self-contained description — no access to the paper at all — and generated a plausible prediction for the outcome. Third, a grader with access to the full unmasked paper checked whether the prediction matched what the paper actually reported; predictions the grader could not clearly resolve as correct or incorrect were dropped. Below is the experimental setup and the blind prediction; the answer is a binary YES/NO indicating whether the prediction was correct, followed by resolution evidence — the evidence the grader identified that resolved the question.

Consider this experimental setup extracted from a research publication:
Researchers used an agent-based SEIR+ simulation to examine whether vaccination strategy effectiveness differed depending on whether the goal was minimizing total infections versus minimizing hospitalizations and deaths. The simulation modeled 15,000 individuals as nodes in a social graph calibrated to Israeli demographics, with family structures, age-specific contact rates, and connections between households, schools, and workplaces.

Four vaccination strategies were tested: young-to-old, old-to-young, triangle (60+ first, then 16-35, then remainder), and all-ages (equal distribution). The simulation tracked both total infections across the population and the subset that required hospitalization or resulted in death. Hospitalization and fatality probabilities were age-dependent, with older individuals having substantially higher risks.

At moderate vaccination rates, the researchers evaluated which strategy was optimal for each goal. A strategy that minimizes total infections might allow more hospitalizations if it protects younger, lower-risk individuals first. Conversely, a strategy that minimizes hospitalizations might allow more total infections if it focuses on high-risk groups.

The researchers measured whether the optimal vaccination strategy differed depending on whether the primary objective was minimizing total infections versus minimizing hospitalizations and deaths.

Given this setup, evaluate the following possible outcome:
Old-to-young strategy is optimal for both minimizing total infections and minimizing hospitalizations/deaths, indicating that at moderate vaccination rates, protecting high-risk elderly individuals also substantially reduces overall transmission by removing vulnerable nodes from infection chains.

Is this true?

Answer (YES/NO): NO